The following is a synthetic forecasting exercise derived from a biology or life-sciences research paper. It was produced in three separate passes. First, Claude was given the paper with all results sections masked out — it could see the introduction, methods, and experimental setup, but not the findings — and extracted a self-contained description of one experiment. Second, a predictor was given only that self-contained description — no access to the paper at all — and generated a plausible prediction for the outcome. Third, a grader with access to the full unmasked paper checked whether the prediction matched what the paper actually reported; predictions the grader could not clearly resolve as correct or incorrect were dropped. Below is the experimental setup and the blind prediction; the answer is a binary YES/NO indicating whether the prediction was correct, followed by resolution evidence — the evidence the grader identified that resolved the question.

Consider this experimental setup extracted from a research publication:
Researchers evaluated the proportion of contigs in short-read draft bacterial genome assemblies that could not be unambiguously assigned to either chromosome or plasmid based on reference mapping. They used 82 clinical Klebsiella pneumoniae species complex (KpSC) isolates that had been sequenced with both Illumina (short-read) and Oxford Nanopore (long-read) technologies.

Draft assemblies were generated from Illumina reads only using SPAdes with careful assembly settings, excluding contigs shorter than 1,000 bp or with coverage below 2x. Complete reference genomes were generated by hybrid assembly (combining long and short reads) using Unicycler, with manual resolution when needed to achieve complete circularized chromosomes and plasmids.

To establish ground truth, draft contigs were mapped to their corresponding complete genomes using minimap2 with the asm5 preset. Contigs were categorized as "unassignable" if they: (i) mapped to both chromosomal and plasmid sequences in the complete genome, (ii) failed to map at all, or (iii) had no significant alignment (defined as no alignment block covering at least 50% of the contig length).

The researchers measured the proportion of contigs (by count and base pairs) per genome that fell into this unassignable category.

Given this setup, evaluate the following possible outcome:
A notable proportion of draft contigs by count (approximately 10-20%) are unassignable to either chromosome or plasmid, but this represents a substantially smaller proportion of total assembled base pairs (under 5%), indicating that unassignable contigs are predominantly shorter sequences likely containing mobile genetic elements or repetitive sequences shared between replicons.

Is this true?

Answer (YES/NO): NO